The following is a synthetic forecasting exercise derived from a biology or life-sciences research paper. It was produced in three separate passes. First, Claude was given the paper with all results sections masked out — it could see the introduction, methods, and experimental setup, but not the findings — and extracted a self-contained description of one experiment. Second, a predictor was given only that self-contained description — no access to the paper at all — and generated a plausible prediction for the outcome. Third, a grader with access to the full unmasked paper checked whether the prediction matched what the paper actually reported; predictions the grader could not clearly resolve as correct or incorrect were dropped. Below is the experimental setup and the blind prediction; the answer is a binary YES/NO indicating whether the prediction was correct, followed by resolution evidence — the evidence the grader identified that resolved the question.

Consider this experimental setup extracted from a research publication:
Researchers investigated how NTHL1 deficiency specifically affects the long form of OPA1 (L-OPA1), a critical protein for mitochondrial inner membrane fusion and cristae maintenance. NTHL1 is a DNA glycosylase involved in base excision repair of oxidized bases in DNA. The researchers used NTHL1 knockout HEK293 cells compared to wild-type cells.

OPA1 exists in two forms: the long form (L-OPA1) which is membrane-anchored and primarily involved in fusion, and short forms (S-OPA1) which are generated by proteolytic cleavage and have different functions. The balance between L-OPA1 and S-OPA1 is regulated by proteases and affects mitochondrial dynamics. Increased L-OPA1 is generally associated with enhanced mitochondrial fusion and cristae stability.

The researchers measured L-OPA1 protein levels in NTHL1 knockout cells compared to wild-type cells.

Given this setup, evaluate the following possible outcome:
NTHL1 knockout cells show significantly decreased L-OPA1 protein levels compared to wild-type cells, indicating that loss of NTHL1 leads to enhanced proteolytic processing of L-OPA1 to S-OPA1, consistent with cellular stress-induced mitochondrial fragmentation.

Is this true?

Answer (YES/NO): NO